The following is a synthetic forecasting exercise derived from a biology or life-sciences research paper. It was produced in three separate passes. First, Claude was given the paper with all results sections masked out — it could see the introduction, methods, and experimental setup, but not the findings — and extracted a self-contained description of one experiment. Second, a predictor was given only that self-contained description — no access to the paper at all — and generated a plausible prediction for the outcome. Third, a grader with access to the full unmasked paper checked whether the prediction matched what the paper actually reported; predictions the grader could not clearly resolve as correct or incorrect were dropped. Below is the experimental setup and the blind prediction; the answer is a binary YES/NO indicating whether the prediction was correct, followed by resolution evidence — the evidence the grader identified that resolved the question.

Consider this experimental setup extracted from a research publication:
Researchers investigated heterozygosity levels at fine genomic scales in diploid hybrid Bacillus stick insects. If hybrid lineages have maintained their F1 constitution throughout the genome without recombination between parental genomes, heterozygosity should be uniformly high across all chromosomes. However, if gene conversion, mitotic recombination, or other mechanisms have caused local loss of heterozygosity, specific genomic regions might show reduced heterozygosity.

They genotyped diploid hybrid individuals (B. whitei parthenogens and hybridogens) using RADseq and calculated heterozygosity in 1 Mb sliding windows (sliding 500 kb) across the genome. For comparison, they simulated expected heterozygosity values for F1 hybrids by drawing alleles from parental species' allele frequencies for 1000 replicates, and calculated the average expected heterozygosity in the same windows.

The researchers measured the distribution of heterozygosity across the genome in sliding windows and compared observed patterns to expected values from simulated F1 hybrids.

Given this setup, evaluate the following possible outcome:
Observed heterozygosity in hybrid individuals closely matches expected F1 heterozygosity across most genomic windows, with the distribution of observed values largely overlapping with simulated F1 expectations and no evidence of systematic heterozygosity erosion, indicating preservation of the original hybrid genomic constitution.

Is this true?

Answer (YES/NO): NO